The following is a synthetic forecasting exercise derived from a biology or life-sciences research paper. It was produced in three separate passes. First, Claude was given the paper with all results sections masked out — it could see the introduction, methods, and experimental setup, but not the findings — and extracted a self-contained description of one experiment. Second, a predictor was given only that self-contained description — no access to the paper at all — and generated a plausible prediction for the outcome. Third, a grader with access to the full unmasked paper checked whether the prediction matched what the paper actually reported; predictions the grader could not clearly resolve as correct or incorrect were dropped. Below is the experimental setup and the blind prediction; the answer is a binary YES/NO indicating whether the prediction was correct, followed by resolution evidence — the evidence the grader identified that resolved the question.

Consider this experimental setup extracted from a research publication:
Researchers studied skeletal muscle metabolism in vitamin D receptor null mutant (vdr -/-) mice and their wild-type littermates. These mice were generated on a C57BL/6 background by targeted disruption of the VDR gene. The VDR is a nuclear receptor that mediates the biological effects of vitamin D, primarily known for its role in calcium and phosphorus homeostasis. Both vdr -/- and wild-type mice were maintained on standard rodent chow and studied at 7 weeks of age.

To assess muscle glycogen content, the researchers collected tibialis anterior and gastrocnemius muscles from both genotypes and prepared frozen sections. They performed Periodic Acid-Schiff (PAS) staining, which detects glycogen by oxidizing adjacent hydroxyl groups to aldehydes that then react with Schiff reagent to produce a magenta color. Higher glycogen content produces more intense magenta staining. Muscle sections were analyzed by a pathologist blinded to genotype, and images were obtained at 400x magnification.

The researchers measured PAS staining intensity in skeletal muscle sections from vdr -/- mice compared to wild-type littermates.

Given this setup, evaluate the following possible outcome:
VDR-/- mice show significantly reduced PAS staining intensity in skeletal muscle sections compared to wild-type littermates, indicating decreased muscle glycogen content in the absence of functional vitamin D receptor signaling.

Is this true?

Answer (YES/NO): NO